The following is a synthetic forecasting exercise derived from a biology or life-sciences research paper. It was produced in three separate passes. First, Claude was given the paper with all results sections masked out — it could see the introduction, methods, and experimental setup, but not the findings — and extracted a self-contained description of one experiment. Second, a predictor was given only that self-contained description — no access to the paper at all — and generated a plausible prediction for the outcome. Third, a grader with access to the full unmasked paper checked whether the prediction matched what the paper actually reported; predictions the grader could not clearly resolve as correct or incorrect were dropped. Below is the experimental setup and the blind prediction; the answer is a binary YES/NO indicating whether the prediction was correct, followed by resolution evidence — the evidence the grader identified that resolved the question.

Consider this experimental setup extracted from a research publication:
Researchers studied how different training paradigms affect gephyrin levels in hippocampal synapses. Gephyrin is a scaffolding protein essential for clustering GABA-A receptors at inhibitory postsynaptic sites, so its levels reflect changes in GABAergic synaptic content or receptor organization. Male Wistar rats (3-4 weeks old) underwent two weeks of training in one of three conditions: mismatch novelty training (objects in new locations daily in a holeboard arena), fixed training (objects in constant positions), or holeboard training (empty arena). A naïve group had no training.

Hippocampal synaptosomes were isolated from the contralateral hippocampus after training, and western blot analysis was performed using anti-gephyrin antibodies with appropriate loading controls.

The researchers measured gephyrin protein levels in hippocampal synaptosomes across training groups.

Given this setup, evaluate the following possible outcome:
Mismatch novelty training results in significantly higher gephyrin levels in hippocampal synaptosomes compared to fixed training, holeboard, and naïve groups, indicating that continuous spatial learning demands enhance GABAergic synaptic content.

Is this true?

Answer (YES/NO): NO